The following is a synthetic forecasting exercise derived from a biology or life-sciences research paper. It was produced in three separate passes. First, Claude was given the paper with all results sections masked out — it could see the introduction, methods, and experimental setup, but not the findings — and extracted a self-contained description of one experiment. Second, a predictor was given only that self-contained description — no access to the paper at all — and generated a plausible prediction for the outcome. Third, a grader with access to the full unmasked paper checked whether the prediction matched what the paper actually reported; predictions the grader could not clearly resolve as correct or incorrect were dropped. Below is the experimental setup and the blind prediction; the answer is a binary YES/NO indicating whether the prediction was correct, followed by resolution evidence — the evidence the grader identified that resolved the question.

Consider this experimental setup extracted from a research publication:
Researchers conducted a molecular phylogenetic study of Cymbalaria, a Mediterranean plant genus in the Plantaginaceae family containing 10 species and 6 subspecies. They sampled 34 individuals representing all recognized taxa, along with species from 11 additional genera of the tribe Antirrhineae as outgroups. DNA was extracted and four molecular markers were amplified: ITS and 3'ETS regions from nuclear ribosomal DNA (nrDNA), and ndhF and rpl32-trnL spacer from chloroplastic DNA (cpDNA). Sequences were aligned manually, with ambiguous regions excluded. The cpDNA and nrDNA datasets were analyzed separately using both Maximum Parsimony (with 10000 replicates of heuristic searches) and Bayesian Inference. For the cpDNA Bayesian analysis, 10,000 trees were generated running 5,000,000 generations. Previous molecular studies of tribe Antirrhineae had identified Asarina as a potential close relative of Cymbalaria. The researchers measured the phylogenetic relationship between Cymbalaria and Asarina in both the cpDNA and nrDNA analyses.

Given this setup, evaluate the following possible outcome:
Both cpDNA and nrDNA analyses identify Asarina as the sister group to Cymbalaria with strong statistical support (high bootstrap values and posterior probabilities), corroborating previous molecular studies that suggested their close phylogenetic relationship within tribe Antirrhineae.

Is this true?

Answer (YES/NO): NO